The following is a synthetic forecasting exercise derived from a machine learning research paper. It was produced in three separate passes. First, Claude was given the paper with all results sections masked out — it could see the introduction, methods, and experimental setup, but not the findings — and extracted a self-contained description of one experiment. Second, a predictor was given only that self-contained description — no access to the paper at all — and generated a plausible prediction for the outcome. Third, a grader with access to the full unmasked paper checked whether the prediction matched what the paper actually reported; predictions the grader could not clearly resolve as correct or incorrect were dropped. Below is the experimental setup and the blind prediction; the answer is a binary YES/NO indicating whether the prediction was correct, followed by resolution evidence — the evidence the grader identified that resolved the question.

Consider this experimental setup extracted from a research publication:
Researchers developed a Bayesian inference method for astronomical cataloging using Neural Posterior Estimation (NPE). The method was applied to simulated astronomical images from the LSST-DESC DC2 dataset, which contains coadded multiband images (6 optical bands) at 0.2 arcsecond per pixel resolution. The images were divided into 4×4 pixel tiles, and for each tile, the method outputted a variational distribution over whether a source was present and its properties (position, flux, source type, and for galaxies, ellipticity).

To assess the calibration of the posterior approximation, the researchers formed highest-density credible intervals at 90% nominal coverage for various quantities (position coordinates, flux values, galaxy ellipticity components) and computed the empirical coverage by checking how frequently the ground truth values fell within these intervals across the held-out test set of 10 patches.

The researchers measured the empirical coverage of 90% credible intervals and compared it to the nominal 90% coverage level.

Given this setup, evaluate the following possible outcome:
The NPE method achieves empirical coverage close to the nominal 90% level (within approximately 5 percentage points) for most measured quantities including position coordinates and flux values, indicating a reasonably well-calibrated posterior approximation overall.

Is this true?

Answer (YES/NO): YES